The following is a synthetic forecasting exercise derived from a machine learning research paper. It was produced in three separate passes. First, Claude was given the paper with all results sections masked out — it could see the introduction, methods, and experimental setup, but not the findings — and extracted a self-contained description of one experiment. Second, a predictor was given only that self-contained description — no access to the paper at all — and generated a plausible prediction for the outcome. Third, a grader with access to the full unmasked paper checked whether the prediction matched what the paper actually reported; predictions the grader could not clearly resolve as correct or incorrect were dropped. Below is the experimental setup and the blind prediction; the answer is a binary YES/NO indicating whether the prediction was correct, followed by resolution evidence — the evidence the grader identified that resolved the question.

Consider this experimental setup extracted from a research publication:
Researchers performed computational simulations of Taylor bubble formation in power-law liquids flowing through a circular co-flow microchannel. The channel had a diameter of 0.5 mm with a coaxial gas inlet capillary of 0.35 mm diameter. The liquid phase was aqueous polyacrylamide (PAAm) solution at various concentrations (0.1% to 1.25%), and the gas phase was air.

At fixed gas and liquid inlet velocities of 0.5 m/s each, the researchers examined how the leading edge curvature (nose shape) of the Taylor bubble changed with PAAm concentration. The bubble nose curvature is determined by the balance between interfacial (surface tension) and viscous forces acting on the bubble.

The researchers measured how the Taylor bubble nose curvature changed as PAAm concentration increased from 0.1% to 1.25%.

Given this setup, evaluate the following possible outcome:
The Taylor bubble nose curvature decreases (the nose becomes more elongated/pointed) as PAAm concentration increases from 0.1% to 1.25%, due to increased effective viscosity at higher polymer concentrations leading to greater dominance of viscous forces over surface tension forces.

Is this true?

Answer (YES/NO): YES